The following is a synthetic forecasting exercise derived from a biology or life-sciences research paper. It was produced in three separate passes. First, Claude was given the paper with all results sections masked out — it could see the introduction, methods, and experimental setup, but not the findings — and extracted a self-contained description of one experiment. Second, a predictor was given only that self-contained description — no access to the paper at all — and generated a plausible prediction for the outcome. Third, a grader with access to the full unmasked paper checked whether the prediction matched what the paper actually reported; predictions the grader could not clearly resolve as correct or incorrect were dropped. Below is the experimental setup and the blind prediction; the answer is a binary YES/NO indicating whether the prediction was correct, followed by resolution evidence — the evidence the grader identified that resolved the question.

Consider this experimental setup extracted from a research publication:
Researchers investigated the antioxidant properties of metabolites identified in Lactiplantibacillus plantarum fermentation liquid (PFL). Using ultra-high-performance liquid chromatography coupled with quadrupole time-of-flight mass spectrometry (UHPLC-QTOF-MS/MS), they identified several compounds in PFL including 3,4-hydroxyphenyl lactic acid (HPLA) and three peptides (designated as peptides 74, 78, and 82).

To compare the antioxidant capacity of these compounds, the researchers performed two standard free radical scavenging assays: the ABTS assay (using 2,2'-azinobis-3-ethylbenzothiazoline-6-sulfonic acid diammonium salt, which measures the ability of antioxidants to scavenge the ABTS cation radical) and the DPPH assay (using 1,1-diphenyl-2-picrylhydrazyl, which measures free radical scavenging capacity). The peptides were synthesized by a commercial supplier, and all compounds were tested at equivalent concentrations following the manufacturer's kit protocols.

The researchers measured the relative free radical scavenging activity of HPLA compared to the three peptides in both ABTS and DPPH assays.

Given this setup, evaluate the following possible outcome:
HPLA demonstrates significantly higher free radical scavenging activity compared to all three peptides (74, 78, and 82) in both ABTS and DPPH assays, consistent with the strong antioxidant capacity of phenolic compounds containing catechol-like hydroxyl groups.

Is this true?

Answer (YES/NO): YES